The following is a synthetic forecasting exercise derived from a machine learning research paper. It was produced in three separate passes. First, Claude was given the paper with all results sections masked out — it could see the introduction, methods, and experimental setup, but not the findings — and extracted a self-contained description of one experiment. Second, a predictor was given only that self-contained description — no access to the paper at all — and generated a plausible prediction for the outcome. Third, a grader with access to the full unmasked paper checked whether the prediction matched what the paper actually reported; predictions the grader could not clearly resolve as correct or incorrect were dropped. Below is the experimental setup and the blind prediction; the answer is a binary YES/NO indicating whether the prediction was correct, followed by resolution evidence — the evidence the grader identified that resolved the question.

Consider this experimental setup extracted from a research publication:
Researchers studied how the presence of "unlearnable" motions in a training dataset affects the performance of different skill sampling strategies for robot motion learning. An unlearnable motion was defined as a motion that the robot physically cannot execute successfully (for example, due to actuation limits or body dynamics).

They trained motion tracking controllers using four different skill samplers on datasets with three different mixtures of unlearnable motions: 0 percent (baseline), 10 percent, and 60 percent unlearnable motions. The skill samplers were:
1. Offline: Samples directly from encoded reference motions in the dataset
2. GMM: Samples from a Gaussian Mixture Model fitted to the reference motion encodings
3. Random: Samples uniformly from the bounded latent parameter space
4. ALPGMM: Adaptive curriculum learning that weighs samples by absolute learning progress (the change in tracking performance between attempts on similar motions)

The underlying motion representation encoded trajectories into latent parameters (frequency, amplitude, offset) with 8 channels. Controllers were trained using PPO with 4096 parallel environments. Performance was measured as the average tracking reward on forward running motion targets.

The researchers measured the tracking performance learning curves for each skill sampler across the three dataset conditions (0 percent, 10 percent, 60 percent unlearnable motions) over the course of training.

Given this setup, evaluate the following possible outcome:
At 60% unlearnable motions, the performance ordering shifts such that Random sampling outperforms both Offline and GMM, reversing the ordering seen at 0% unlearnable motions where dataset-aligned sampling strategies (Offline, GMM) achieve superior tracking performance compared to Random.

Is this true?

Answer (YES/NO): NO